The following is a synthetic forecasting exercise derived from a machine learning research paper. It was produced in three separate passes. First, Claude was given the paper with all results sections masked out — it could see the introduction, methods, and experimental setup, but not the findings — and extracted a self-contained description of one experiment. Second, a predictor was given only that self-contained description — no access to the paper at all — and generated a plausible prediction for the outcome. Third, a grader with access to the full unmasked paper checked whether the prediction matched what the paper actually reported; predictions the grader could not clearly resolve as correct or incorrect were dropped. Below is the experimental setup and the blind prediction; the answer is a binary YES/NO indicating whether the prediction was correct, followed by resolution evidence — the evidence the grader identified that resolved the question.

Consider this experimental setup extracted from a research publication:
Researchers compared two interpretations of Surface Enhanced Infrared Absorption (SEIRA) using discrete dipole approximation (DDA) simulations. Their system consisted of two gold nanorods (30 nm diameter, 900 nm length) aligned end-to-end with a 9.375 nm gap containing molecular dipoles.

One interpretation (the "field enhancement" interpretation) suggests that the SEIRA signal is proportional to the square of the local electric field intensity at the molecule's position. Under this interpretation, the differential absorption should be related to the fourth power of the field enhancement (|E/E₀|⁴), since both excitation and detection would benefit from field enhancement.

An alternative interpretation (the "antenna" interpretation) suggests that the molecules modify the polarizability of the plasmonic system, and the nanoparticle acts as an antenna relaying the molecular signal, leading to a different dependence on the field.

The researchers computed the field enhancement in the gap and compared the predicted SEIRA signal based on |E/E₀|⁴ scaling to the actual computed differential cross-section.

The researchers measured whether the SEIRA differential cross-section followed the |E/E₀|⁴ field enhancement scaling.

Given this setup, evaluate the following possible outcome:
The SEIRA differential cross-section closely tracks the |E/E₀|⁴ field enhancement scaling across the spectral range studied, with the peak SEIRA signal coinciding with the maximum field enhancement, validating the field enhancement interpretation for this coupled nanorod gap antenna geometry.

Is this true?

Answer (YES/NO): NO